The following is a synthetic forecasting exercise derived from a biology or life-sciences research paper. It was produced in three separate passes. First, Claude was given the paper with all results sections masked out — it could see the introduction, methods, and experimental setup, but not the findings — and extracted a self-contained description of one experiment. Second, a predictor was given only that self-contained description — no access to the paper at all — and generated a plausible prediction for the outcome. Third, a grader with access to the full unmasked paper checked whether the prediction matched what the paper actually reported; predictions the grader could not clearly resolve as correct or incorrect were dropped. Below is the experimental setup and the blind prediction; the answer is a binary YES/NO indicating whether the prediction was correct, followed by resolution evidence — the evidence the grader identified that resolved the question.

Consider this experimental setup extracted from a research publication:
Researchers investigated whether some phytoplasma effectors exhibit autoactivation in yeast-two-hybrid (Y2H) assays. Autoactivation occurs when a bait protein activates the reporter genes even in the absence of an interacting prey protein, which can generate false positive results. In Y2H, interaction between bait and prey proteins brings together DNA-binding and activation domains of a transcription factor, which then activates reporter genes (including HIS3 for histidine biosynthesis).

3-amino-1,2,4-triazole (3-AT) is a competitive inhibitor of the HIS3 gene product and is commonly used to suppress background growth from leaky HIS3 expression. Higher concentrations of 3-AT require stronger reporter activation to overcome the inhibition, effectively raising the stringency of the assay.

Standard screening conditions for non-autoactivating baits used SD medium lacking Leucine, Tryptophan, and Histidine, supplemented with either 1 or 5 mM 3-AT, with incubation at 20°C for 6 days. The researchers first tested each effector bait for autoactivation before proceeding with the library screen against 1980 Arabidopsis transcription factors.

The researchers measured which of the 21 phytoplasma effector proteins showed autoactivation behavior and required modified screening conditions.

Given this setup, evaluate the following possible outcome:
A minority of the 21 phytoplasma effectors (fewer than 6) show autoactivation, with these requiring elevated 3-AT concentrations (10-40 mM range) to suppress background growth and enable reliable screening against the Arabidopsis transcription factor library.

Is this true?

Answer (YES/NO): YES